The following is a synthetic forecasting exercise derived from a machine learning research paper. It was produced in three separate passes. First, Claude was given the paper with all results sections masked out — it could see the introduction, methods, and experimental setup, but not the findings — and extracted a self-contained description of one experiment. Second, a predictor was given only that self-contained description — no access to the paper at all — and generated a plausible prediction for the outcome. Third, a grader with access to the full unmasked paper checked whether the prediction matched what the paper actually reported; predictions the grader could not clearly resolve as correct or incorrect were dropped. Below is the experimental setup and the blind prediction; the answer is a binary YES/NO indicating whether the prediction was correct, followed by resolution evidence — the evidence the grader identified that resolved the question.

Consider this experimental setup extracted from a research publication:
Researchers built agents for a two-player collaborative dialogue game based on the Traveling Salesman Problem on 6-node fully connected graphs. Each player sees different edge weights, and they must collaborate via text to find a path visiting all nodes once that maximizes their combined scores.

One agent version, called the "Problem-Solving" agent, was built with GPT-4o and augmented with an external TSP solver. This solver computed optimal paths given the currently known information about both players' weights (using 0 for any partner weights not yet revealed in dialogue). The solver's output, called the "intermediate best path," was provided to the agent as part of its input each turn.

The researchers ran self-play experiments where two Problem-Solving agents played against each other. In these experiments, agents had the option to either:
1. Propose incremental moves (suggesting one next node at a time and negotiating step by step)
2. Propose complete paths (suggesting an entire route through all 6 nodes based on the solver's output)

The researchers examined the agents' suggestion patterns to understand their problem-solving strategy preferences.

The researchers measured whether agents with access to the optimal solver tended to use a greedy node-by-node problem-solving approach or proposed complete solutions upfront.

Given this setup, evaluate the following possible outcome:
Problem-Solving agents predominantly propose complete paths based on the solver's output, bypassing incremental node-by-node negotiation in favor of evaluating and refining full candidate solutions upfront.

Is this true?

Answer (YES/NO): NO